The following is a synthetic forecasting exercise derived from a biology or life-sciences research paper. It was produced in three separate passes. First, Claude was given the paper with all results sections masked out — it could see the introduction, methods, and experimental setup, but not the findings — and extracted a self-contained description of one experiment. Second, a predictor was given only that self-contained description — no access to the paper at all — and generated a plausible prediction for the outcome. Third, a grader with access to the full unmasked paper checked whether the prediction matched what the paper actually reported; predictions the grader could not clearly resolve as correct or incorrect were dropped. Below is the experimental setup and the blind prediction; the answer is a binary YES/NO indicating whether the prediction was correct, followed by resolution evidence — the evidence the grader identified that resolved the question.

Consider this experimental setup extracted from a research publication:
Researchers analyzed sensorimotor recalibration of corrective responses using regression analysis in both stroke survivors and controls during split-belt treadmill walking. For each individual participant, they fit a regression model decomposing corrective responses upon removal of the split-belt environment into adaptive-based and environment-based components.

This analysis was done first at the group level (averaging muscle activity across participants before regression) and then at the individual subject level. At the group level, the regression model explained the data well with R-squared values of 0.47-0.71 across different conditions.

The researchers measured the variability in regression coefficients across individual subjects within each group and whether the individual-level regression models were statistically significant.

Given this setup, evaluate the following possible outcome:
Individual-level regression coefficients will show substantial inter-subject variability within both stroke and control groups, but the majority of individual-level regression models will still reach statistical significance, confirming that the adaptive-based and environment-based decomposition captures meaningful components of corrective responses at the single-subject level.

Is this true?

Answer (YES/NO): YES